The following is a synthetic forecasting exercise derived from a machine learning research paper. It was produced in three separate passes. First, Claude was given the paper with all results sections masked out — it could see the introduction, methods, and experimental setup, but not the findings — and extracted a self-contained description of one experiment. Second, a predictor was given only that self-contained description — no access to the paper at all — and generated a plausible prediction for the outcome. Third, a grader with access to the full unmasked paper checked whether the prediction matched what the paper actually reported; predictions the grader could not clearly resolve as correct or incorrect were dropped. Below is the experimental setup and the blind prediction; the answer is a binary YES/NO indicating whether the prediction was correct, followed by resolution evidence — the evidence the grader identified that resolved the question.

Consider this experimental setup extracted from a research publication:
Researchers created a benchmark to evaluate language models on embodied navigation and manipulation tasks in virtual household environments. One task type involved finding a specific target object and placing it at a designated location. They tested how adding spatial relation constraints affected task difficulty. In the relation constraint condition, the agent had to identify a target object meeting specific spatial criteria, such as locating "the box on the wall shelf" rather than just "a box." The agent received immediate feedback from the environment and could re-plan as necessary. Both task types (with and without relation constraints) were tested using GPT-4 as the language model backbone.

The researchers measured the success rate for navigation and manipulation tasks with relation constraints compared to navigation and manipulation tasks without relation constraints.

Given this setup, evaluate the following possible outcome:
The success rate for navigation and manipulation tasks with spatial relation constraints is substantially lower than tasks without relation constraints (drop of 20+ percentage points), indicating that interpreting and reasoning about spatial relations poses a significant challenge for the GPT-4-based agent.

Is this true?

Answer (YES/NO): YES